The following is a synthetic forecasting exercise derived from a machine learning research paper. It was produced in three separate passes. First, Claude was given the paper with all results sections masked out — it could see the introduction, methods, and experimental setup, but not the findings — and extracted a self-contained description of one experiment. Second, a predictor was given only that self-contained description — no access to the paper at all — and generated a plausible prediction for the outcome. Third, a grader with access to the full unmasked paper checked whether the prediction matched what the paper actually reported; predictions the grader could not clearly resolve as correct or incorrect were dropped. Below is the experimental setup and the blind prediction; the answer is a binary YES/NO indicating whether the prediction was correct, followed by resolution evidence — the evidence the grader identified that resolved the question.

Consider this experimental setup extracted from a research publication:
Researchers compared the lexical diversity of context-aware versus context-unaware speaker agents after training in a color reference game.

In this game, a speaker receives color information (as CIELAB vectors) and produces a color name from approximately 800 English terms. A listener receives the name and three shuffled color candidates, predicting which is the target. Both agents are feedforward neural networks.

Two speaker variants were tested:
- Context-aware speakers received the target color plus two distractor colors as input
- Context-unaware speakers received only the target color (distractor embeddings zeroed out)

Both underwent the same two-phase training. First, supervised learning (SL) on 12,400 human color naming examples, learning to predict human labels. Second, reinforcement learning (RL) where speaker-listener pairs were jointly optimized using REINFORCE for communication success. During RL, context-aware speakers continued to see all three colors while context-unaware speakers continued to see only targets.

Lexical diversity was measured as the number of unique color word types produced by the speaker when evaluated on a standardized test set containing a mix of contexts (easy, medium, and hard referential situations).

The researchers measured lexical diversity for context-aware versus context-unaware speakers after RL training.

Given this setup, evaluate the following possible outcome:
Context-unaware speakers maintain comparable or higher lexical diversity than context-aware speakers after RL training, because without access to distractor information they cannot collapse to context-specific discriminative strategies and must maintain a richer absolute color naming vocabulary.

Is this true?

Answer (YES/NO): NO